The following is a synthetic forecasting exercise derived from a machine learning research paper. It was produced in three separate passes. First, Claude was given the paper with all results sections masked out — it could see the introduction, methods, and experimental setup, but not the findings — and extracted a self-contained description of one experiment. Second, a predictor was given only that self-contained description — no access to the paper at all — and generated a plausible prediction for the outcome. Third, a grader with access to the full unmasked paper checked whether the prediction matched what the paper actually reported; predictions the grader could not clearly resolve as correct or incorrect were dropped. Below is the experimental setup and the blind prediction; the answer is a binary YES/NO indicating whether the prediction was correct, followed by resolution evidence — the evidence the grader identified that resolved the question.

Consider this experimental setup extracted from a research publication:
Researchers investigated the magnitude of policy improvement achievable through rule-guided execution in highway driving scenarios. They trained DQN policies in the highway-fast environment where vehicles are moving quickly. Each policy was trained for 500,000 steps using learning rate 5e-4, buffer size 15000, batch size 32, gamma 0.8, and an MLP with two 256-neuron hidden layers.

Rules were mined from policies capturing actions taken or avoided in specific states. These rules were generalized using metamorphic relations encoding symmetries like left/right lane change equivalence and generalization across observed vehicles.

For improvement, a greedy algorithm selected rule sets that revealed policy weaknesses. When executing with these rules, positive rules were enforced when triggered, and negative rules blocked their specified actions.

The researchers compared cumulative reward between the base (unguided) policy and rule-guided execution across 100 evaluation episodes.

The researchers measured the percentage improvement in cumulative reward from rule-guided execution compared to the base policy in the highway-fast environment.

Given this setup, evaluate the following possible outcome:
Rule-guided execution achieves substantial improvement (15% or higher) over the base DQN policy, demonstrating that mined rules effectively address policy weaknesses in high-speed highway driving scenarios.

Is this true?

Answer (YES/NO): YES